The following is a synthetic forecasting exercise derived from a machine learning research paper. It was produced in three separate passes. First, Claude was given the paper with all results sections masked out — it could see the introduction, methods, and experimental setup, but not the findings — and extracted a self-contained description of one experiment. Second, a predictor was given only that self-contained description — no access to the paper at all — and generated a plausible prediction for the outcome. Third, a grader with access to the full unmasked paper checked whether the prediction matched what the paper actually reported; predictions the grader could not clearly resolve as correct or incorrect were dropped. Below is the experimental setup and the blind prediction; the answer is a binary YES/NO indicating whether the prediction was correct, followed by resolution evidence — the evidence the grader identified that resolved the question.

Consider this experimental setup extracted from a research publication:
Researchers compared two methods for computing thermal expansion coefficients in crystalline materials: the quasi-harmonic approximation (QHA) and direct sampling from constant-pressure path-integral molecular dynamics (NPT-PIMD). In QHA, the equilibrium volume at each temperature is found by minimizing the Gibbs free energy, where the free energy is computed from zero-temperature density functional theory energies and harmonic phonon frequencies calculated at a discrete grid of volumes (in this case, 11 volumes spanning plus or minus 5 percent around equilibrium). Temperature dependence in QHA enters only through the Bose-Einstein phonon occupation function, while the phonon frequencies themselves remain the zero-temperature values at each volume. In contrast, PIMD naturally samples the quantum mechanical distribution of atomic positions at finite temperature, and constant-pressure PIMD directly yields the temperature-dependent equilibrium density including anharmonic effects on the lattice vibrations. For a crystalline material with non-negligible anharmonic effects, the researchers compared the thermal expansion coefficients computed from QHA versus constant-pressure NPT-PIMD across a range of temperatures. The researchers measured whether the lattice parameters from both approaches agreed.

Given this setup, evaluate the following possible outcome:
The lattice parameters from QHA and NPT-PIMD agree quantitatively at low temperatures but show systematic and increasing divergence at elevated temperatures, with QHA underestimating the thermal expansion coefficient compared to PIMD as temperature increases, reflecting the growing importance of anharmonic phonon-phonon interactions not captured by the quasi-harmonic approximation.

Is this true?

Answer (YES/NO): NO